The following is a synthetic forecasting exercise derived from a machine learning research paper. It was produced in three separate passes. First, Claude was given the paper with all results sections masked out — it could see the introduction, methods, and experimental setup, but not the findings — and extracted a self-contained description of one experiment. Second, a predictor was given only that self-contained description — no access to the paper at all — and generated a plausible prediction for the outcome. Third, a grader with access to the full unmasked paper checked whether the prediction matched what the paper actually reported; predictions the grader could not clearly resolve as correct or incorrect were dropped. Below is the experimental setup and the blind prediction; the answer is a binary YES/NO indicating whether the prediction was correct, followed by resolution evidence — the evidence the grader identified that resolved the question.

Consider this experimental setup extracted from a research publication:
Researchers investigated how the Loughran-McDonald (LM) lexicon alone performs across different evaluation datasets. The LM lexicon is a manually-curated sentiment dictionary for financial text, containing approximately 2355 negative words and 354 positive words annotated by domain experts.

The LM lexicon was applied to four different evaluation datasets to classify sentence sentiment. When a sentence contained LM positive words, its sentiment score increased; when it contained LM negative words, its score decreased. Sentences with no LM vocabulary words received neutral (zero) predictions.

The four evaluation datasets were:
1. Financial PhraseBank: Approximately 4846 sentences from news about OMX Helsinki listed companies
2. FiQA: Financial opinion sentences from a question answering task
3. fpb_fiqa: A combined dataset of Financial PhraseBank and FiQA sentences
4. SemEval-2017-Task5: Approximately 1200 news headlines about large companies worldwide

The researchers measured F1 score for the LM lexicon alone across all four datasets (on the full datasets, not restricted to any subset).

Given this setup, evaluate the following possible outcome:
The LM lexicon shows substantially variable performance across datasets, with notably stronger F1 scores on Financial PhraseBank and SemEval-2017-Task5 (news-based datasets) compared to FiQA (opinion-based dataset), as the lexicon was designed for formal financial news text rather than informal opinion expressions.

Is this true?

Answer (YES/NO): NO